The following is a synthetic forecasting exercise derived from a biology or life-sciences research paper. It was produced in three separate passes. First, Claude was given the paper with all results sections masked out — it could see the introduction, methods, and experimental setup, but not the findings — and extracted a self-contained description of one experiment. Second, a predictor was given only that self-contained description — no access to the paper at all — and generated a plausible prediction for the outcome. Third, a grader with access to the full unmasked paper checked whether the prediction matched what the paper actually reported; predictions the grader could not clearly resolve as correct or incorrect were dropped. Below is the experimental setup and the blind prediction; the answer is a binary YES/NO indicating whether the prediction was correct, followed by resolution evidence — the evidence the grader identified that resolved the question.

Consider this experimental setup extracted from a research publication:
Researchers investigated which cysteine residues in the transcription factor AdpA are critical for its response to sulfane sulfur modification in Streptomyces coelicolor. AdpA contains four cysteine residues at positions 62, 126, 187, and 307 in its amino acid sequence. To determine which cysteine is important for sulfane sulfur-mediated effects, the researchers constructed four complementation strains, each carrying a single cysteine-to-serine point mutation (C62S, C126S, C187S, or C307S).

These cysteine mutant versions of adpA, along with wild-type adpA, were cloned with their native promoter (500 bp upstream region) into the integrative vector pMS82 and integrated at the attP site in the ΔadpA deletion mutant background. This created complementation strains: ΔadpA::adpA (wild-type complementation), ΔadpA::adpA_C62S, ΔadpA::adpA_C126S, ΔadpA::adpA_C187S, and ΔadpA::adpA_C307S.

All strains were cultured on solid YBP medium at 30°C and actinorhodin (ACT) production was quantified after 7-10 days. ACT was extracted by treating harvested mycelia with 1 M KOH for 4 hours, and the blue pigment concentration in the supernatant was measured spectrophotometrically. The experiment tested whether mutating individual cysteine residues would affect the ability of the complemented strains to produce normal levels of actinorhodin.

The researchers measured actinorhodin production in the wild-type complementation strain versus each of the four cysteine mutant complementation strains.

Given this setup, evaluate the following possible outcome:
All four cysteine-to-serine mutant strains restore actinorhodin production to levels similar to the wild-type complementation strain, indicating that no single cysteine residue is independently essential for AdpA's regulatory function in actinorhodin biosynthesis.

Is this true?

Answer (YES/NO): NO